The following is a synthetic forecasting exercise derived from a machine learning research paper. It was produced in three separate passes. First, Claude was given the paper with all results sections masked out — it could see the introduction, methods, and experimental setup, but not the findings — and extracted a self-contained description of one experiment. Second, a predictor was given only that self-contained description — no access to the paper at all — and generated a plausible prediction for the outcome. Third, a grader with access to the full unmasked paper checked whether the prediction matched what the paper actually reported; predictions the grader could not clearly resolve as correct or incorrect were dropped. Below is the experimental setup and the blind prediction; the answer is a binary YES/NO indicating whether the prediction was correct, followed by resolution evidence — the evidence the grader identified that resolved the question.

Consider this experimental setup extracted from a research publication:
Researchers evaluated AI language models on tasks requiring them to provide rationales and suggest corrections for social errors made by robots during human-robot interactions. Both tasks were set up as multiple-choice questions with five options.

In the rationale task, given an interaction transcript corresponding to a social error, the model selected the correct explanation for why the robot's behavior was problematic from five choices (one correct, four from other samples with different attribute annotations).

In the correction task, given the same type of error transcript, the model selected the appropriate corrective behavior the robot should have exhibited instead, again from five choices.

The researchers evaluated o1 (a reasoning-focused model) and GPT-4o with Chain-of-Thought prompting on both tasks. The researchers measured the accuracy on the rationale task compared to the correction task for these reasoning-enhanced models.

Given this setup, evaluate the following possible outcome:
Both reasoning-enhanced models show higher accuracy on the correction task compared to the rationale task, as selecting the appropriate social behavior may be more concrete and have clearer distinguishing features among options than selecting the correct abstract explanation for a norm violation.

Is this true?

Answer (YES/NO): NO